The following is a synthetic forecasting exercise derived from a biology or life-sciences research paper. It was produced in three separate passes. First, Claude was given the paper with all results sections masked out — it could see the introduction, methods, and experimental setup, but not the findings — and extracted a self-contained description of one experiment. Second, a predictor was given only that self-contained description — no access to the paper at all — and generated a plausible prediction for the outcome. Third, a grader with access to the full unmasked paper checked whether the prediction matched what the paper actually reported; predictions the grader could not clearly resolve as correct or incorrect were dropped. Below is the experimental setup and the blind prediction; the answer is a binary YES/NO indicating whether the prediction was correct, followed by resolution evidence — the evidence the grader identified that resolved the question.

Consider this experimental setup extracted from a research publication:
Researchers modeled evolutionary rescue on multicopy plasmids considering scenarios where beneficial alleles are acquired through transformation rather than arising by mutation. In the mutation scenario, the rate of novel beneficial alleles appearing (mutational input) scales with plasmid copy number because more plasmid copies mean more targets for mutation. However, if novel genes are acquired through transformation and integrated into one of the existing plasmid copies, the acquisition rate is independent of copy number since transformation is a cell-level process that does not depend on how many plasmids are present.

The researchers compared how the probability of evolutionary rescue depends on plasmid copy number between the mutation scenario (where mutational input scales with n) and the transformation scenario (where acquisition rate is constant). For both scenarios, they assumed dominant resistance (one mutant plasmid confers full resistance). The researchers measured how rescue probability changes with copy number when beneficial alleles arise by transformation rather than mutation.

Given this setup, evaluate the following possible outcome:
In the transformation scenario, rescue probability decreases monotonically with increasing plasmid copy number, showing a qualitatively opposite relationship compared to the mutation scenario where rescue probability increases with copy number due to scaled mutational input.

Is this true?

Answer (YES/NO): YES